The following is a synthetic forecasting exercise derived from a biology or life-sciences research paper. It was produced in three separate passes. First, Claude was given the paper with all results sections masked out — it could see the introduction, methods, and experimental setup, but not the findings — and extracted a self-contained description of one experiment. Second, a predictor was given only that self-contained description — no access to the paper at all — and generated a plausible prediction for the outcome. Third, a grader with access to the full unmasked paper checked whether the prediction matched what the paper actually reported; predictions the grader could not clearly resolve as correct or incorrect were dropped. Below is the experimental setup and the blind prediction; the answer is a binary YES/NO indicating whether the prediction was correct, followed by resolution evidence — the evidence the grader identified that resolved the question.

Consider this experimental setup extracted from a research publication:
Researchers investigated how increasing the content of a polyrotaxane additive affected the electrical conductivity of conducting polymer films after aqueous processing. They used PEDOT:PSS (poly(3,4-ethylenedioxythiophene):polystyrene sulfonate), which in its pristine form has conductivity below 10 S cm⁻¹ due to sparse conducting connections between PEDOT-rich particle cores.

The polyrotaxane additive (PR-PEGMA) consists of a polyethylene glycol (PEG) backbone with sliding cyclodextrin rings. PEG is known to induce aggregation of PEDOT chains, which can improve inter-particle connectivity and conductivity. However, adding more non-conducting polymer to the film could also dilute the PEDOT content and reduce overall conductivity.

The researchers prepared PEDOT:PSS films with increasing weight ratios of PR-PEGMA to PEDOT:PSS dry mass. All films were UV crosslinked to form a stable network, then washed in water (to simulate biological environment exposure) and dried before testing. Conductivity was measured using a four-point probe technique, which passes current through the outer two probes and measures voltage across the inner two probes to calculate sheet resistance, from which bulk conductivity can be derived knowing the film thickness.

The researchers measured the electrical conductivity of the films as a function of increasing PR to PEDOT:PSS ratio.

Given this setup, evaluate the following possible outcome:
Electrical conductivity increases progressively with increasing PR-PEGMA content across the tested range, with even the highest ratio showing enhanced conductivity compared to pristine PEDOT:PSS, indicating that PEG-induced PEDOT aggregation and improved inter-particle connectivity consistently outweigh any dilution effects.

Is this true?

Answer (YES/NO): YES